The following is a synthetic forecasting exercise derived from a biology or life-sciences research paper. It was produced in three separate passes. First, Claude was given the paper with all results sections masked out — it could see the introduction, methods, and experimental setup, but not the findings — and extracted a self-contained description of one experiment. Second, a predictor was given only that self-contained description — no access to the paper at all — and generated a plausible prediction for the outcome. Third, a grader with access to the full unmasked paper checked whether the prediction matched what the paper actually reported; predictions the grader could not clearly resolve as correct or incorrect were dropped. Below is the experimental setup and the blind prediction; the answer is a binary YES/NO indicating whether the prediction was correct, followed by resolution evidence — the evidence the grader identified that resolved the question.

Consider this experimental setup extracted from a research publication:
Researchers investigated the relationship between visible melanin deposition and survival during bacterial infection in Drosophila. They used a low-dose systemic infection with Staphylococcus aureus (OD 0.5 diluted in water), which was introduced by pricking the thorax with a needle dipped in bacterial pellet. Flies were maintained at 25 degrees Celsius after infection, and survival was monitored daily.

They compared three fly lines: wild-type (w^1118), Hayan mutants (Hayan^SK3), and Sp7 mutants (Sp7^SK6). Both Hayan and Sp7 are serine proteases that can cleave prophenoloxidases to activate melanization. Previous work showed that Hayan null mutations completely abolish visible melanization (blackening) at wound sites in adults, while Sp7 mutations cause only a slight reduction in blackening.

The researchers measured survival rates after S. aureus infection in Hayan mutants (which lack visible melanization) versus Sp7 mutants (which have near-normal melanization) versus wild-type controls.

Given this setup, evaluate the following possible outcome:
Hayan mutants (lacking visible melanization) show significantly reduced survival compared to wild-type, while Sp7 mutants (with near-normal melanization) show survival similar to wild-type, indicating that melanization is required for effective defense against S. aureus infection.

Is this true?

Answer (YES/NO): NO